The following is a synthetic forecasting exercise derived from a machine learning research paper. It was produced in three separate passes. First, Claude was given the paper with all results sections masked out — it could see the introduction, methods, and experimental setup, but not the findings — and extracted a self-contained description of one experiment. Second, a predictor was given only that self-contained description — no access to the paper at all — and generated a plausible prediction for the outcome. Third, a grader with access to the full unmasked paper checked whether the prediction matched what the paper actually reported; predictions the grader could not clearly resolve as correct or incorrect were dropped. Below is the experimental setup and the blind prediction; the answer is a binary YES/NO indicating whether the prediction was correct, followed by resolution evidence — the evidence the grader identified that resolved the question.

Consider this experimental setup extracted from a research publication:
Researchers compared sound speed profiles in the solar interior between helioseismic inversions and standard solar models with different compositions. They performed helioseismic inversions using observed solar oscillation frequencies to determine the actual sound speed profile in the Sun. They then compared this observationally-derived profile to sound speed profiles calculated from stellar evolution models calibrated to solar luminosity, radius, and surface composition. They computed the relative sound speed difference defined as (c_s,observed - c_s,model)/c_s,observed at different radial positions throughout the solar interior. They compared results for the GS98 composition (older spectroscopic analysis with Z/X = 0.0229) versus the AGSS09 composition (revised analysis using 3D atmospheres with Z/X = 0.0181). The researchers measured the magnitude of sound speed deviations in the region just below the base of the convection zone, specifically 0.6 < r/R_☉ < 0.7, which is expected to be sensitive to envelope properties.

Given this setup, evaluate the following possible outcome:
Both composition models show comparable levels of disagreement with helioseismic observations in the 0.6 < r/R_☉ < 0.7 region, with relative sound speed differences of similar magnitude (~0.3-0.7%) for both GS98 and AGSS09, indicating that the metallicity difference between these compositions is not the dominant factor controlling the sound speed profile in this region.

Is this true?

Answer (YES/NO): NO